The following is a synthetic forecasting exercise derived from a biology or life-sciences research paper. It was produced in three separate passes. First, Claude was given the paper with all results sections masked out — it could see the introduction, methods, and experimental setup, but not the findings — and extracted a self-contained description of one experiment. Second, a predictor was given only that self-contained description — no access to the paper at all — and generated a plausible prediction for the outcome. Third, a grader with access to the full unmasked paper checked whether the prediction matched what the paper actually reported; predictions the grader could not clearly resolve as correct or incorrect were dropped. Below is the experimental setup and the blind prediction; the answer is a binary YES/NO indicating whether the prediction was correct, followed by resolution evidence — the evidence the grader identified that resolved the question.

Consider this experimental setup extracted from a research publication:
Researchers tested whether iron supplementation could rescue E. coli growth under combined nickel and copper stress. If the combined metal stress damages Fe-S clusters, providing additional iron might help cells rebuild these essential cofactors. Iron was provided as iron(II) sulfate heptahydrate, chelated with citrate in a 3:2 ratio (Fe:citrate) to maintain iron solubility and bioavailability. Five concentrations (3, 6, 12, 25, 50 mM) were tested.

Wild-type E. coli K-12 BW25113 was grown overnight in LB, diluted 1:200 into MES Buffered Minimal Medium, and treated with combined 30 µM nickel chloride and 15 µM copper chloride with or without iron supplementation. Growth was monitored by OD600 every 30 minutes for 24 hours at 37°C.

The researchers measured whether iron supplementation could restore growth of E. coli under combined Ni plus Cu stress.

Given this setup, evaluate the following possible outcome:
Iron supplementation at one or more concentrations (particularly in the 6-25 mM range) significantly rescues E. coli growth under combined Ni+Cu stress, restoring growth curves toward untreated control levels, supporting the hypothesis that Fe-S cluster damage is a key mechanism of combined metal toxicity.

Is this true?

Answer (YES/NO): NO